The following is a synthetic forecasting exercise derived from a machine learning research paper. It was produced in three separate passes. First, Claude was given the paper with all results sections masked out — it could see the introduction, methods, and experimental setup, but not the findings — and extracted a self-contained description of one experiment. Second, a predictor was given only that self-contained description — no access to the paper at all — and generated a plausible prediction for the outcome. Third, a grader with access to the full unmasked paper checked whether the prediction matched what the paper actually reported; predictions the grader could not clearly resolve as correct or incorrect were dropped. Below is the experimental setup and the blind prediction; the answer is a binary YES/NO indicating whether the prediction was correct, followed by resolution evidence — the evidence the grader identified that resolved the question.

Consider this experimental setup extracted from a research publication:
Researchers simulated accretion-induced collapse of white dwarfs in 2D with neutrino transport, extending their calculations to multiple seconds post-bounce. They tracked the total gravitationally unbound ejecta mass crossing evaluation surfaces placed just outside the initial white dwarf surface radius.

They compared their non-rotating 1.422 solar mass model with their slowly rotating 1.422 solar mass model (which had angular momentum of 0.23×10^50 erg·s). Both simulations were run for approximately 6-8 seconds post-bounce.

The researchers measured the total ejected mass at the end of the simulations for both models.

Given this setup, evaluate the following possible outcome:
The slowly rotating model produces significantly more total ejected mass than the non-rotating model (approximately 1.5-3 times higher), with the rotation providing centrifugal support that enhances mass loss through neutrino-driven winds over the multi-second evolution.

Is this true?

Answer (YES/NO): NO